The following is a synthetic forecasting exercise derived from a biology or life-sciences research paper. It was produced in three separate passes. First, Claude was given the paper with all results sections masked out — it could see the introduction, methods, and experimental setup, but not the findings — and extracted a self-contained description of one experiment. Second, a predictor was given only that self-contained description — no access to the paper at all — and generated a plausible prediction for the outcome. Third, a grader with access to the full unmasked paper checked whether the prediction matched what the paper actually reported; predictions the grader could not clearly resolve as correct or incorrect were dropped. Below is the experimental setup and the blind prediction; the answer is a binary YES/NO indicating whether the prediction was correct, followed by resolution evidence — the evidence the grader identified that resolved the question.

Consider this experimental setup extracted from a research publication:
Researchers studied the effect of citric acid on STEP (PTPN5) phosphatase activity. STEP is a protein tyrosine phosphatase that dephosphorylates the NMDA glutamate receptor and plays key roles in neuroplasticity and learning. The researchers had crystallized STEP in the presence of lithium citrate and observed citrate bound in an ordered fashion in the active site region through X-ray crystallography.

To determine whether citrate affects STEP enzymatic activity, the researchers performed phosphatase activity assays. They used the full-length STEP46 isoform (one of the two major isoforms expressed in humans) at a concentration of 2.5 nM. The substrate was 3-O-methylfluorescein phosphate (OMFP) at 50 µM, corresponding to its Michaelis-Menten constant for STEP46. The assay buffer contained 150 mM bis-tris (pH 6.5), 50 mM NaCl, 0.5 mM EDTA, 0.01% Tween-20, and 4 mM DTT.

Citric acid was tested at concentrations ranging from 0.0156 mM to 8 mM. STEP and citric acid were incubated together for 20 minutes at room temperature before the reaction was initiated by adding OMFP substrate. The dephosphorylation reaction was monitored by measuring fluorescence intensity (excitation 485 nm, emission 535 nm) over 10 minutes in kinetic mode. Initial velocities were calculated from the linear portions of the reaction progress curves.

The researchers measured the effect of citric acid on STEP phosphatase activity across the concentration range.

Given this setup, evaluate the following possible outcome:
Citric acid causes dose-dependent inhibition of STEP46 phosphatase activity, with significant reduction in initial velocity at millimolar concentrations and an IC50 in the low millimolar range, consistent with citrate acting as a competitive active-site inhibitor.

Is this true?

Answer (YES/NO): NO